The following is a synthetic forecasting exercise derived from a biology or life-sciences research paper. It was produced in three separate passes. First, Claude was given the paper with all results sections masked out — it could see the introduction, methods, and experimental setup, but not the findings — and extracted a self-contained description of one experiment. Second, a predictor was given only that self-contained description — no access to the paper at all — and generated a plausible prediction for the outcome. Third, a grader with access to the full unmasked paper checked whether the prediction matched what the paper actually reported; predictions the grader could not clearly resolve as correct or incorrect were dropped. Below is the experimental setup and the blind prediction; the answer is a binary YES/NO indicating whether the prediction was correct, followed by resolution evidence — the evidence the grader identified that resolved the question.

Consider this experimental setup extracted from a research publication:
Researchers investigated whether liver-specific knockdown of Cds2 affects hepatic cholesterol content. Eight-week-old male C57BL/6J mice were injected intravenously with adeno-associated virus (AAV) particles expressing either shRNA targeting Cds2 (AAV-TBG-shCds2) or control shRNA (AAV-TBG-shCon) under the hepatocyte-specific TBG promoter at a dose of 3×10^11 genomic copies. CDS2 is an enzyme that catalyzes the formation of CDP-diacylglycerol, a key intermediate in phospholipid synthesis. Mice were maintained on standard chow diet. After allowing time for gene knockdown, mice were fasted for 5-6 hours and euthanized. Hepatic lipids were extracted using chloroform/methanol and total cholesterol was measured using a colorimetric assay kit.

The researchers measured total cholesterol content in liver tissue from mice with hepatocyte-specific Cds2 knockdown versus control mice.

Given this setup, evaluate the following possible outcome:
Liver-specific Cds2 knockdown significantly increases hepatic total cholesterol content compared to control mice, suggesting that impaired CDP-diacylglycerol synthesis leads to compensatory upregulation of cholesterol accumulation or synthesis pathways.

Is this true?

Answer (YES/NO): YES